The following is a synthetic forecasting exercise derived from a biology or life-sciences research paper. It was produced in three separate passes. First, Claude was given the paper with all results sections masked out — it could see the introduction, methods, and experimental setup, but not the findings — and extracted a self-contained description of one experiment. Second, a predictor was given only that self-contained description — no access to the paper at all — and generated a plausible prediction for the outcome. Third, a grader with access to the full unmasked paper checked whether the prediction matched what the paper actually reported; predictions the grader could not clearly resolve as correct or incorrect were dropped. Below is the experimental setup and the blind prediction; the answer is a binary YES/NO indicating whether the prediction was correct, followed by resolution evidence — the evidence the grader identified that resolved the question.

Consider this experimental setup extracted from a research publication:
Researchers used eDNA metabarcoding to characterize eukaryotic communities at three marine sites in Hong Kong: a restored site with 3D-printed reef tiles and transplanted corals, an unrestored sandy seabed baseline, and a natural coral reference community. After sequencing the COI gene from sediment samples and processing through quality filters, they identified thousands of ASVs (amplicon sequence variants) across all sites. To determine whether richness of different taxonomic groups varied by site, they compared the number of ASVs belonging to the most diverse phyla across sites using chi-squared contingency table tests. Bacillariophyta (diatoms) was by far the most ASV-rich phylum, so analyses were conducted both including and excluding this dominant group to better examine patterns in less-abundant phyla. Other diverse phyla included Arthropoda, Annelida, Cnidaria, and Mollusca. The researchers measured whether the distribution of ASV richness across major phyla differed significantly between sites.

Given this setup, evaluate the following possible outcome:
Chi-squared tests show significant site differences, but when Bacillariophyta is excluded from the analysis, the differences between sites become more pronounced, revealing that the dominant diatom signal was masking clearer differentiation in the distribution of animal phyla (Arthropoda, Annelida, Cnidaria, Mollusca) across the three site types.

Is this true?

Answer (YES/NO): NO